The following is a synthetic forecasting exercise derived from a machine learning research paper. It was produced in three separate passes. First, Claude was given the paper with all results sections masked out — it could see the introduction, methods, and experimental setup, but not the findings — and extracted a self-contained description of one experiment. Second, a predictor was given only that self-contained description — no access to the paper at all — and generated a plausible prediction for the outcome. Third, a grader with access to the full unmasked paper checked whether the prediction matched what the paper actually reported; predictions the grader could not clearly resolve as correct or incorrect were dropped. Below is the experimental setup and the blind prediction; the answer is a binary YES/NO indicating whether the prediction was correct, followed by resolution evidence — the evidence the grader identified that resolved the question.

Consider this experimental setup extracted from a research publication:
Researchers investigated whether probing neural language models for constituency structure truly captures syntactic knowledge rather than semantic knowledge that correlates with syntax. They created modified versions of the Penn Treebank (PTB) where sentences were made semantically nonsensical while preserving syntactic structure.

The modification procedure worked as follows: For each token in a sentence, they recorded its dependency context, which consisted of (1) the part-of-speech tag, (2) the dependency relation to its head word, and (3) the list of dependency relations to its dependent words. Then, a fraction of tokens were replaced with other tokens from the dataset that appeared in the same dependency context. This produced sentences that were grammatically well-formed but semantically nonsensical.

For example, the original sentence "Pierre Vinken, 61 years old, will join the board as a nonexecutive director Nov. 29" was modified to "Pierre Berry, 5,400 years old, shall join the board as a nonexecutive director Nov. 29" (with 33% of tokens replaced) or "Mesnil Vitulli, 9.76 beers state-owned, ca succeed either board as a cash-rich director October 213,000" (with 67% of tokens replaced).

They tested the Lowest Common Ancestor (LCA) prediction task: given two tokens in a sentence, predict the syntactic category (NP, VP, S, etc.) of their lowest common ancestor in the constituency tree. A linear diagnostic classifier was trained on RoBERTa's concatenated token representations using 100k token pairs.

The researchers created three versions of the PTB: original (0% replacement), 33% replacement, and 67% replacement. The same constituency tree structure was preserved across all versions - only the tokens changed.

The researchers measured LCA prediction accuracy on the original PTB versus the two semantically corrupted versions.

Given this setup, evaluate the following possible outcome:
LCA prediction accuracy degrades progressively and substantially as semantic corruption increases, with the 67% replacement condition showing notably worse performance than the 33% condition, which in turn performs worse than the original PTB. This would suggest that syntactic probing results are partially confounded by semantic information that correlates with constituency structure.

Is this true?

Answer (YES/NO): NO